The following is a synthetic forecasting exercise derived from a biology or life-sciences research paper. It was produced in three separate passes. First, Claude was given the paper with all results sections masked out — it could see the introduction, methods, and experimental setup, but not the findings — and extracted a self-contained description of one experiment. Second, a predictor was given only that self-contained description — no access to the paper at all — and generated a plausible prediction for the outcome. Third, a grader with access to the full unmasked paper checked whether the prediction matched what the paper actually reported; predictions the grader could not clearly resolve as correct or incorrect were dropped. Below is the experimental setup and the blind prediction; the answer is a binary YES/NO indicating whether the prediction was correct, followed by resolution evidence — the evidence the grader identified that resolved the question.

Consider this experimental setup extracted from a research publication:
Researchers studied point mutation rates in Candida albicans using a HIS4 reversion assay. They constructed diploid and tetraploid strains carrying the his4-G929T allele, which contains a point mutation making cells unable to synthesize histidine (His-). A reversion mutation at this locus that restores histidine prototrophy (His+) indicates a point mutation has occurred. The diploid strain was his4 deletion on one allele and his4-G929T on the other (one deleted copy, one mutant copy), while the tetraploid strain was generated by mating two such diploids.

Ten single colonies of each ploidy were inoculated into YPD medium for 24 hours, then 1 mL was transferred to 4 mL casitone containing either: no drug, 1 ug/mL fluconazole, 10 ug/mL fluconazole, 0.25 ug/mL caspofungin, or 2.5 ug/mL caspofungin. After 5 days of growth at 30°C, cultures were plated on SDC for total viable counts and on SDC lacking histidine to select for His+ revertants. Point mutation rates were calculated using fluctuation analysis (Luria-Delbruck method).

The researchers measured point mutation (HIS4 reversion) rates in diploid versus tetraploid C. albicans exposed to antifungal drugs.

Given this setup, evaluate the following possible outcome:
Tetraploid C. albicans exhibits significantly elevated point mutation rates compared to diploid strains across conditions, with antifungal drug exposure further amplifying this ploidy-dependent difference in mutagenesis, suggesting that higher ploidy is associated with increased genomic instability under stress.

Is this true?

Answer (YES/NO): NO